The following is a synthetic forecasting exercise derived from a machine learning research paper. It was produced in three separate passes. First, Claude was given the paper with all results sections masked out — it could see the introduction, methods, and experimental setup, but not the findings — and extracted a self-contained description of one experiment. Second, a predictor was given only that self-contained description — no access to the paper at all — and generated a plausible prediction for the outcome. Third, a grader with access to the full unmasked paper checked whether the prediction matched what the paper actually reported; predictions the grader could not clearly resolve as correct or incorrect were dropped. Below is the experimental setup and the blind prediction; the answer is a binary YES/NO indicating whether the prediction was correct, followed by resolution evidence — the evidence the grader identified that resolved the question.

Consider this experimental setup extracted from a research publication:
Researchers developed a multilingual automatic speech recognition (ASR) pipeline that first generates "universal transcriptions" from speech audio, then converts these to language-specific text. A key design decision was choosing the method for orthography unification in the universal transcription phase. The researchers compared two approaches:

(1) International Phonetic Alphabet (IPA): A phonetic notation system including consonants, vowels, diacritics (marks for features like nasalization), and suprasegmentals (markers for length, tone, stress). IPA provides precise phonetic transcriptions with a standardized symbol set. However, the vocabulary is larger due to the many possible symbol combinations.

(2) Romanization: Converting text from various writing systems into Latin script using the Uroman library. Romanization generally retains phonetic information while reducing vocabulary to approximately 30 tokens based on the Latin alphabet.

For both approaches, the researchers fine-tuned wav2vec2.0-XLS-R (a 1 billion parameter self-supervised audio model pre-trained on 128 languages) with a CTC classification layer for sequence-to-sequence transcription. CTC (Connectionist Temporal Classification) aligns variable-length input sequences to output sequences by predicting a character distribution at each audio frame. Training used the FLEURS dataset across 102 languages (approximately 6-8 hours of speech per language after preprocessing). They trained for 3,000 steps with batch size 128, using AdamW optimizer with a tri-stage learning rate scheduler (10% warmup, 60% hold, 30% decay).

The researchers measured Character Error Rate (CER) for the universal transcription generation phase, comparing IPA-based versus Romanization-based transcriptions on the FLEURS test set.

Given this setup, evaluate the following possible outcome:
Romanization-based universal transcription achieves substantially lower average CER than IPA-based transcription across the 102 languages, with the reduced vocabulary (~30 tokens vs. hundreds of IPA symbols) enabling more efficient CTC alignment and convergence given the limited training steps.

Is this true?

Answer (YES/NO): YES